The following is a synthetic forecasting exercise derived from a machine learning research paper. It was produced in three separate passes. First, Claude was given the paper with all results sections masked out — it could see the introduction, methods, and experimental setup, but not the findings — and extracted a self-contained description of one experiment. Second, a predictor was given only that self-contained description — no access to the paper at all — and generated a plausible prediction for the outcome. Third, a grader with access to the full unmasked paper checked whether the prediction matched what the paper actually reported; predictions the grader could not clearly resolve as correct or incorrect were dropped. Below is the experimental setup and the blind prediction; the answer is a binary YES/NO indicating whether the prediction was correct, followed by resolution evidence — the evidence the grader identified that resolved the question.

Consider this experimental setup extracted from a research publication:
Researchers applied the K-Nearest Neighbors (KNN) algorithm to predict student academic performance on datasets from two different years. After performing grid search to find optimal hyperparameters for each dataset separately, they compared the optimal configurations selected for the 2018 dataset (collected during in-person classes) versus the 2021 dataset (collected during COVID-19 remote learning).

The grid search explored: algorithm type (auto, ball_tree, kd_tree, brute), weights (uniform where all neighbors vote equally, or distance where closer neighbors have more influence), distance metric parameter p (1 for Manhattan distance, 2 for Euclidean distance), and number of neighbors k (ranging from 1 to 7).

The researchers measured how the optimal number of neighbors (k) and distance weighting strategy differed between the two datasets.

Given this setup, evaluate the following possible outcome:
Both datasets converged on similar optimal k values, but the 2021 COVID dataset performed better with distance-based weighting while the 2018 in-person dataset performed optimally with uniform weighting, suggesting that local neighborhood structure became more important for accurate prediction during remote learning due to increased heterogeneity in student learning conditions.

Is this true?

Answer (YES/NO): NO